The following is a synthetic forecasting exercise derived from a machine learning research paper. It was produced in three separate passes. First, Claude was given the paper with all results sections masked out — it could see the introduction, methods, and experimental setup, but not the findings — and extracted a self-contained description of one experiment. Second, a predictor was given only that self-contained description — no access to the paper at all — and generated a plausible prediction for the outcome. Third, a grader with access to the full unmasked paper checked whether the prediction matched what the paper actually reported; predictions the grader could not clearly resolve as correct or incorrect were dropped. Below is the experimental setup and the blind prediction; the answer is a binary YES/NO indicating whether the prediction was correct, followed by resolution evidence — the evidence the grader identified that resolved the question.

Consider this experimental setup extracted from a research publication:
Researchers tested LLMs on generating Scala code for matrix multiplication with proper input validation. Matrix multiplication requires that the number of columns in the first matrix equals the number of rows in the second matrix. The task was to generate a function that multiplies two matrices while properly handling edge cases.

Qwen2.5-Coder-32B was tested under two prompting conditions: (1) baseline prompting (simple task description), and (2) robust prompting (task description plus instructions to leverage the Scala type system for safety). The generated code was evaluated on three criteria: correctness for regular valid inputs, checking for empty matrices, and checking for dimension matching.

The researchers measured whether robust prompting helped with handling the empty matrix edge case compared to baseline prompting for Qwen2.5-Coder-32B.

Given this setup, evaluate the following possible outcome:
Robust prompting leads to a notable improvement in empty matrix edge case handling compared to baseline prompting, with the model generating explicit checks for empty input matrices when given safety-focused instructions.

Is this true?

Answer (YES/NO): NO